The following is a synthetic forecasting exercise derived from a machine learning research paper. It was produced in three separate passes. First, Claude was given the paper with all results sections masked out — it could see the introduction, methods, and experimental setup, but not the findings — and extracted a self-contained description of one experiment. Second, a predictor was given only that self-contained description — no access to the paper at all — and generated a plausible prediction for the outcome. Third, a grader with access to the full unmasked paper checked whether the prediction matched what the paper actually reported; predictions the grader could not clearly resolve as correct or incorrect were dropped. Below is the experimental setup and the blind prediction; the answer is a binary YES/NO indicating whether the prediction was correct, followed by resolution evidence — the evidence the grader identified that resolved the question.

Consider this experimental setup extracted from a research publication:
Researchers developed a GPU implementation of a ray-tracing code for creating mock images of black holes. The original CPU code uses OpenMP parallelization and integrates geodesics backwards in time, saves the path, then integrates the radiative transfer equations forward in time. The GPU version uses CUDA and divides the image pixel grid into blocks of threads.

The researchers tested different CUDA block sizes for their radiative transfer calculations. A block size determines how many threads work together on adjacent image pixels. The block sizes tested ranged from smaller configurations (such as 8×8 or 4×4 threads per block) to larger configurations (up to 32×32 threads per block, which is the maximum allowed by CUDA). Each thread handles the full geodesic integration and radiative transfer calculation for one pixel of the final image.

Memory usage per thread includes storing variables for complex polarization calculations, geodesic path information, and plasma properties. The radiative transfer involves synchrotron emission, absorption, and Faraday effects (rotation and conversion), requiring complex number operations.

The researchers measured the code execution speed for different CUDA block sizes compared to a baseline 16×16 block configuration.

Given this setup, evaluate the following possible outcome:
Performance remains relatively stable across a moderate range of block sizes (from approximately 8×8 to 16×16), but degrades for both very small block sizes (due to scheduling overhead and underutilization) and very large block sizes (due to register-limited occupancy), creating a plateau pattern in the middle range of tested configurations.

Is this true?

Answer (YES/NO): NO